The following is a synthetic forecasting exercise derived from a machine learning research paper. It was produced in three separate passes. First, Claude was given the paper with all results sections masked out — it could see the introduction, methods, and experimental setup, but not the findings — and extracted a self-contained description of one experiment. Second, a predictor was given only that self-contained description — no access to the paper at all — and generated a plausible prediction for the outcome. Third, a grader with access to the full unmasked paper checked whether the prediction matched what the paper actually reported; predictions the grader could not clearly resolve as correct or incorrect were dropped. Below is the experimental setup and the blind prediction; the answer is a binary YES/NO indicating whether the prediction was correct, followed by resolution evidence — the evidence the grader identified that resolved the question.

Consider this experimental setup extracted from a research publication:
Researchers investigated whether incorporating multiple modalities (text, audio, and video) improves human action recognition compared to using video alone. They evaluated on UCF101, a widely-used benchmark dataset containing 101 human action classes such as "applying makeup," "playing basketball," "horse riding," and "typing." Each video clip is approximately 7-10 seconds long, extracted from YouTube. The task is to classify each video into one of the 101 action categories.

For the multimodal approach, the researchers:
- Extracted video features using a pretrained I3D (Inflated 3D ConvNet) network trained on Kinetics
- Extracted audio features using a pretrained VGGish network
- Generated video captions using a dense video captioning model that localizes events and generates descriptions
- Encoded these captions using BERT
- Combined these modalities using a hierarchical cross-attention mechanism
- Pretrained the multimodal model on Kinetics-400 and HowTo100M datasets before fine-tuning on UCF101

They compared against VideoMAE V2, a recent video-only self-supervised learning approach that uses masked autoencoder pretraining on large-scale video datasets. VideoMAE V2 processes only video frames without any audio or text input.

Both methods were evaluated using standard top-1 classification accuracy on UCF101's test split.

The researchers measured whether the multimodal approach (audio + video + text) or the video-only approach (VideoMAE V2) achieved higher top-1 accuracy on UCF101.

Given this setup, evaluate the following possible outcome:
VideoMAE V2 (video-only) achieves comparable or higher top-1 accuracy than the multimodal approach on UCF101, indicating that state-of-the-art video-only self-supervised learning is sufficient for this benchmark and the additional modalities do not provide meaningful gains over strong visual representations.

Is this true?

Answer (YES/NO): YES